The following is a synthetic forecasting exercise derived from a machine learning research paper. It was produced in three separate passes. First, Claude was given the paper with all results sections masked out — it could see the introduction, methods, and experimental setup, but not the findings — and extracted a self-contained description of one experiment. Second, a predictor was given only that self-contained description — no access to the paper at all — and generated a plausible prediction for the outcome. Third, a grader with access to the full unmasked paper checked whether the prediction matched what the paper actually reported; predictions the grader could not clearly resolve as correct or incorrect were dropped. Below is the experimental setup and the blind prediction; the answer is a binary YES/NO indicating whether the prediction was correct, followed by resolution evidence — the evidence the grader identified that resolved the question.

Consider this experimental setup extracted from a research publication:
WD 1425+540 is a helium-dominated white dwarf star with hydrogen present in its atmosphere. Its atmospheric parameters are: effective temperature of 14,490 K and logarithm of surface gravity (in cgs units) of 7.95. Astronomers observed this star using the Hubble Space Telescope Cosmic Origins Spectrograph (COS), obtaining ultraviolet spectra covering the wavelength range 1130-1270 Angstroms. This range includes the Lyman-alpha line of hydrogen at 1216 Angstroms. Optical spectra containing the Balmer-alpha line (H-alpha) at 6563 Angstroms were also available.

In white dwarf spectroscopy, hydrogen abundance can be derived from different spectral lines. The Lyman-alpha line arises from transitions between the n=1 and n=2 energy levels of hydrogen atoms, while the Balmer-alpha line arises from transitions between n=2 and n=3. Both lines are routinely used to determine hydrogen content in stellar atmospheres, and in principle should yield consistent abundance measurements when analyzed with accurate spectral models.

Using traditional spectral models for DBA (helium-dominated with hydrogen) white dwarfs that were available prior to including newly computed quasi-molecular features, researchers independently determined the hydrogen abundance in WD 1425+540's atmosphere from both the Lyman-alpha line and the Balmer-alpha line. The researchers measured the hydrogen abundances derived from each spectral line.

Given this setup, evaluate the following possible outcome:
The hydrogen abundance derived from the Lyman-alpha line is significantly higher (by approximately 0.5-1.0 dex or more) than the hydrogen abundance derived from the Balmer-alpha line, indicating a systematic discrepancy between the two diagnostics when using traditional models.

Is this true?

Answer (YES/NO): YES